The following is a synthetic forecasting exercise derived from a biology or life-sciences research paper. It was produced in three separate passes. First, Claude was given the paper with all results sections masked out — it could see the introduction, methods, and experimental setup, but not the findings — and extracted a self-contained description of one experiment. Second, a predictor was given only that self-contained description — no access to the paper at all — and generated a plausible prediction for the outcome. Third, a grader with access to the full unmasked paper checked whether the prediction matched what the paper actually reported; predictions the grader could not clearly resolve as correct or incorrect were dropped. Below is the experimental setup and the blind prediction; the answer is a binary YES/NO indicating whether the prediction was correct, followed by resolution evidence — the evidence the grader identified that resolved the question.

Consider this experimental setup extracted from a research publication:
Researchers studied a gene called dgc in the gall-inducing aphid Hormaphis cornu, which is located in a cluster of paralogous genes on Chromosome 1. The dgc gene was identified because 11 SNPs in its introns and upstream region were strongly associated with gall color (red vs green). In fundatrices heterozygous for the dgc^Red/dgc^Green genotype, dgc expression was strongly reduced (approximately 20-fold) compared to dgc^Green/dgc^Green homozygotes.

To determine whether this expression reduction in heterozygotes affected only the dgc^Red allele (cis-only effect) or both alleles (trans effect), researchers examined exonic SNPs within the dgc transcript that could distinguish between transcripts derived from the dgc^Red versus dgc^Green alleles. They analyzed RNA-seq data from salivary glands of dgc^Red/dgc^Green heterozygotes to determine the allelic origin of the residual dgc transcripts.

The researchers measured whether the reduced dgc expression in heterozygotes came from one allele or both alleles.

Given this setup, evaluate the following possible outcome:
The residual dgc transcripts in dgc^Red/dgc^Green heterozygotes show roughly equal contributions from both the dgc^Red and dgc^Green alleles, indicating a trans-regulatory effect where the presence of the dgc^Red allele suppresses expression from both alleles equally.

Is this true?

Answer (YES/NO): YES